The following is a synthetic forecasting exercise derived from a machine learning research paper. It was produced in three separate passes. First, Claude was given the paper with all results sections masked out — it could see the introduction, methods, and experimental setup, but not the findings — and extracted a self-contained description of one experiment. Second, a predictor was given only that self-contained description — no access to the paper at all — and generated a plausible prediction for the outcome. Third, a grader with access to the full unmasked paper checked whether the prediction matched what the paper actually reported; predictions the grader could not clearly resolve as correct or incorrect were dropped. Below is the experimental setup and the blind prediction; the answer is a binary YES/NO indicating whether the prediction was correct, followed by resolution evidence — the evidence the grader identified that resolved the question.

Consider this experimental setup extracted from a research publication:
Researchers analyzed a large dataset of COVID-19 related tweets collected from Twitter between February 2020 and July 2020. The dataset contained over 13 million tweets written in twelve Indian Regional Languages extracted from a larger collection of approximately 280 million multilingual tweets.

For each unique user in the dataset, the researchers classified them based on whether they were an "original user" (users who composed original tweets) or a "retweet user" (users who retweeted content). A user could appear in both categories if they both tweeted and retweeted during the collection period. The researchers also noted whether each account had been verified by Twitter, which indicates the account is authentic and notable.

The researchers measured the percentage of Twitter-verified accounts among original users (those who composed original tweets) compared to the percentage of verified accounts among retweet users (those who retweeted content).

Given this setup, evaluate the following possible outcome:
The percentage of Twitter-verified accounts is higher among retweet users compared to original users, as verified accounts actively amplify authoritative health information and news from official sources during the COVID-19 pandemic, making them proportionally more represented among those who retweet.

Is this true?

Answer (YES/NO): NO